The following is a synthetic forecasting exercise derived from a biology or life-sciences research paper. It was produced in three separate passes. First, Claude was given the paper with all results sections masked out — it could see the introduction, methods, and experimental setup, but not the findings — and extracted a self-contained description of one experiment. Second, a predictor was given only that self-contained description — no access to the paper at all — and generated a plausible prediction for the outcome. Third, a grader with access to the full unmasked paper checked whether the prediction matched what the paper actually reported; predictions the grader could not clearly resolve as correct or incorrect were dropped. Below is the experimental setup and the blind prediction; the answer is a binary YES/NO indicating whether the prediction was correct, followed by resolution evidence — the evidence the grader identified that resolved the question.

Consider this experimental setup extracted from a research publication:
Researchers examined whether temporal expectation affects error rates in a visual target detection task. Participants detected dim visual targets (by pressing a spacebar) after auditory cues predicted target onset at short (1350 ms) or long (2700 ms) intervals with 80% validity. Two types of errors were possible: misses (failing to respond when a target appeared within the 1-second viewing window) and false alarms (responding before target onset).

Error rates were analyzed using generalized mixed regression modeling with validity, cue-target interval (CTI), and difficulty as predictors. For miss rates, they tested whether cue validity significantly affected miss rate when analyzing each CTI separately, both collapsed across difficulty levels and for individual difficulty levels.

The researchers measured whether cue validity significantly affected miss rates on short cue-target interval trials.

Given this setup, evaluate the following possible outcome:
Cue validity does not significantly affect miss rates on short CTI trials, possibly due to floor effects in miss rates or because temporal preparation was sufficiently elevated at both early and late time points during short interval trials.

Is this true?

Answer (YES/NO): YES